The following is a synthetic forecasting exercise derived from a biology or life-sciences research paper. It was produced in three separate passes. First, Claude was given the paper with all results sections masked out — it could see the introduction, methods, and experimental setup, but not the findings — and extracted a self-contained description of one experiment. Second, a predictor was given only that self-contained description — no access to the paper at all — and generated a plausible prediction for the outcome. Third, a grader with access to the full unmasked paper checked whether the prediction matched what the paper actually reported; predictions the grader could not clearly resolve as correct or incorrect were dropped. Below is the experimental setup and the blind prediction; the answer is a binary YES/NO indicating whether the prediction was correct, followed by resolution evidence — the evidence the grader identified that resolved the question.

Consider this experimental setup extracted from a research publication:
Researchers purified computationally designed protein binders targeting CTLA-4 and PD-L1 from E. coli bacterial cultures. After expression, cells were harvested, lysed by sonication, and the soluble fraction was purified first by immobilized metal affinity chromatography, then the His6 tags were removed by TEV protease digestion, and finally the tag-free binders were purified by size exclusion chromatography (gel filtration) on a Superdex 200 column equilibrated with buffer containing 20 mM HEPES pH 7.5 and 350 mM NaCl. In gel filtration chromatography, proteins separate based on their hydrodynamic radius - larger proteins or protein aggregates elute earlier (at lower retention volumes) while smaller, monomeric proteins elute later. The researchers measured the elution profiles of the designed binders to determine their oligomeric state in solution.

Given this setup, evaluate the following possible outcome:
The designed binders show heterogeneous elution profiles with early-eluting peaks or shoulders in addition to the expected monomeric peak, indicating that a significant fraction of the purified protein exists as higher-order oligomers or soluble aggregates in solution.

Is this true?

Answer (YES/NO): NO